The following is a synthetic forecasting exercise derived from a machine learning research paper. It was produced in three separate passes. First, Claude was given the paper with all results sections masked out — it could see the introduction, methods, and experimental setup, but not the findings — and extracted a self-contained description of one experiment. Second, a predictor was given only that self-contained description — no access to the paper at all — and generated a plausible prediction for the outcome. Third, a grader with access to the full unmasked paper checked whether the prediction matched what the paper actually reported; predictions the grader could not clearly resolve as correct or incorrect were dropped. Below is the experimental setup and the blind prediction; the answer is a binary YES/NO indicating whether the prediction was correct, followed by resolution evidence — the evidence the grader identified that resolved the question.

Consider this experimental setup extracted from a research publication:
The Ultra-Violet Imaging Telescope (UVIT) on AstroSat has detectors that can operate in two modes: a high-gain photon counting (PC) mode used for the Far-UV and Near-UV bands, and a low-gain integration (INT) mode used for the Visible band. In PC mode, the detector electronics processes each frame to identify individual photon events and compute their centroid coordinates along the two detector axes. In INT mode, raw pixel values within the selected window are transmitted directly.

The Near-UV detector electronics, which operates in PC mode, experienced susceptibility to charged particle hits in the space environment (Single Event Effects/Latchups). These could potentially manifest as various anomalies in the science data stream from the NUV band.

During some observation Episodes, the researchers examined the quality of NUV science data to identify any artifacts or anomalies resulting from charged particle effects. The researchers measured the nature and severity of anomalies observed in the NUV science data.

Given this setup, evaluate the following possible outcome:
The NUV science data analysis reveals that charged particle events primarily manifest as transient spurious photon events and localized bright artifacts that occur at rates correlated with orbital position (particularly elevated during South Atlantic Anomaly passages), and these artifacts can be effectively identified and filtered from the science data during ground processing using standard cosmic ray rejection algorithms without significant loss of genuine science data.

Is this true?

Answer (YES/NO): NO